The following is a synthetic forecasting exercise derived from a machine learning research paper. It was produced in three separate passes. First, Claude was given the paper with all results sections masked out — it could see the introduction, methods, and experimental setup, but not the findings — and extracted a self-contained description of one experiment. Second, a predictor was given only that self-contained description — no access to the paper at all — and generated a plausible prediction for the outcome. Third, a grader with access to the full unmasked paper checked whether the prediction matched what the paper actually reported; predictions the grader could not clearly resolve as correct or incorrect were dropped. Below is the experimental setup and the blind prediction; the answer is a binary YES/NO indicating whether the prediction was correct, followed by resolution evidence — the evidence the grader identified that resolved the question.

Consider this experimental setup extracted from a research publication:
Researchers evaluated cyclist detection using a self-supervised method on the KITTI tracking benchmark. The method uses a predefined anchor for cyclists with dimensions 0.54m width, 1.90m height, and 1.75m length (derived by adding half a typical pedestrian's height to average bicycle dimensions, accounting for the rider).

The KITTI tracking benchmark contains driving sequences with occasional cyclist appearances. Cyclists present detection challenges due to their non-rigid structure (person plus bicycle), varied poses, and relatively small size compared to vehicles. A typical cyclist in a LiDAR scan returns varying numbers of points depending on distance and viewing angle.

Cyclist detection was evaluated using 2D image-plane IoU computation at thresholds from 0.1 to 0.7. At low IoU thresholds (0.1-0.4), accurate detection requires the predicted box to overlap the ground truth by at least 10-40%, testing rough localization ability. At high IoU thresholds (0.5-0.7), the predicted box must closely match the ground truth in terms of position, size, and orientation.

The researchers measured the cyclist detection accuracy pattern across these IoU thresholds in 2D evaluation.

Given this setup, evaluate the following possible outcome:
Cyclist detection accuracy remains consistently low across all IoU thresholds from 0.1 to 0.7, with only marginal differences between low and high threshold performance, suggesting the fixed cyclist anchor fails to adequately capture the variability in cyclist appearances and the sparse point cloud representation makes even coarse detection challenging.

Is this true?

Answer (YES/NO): NO